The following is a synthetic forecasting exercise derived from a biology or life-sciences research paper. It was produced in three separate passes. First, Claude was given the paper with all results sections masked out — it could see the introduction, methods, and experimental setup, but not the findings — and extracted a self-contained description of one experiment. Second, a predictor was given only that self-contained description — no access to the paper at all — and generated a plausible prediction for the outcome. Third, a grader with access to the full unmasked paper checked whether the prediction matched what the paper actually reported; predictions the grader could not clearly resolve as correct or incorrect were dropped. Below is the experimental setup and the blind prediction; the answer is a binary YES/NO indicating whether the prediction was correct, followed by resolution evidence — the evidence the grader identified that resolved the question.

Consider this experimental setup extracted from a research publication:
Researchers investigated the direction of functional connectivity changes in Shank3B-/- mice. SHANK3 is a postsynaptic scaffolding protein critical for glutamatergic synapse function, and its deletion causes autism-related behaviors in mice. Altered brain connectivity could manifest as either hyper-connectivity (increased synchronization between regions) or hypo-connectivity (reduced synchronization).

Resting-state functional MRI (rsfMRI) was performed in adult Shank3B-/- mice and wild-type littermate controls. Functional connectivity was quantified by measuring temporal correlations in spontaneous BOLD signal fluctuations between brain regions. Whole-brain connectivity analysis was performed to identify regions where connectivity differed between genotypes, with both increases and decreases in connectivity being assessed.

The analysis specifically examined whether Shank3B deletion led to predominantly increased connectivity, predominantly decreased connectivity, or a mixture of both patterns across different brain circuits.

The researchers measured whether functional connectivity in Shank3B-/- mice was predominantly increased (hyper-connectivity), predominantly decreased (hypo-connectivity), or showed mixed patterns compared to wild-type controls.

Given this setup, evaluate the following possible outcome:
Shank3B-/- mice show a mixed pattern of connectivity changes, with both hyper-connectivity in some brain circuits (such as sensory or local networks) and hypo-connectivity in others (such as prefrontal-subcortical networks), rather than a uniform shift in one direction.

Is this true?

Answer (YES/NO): NO